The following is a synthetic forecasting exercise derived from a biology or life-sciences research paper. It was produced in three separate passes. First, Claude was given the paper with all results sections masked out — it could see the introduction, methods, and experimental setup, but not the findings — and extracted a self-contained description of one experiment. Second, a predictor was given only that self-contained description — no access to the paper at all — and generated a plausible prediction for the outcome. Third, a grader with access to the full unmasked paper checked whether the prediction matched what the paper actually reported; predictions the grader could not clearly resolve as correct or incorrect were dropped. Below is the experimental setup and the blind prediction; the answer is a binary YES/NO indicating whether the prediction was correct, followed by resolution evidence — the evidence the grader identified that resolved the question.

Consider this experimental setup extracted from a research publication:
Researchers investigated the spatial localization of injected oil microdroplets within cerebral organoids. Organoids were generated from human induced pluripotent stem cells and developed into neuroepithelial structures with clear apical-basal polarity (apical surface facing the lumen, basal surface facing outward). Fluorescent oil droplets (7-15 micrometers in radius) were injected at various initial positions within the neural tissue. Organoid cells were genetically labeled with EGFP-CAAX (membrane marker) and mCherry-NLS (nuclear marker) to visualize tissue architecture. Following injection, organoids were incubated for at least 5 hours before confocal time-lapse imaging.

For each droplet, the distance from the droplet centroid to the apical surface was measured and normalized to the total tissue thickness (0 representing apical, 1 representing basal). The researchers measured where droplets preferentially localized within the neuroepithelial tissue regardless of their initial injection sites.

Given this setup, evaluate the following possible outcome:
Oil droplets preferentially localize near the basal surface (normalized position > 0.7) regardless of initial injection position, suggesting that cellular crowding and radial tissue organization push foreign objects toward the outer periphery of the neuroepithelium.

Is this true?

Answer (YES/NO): YES